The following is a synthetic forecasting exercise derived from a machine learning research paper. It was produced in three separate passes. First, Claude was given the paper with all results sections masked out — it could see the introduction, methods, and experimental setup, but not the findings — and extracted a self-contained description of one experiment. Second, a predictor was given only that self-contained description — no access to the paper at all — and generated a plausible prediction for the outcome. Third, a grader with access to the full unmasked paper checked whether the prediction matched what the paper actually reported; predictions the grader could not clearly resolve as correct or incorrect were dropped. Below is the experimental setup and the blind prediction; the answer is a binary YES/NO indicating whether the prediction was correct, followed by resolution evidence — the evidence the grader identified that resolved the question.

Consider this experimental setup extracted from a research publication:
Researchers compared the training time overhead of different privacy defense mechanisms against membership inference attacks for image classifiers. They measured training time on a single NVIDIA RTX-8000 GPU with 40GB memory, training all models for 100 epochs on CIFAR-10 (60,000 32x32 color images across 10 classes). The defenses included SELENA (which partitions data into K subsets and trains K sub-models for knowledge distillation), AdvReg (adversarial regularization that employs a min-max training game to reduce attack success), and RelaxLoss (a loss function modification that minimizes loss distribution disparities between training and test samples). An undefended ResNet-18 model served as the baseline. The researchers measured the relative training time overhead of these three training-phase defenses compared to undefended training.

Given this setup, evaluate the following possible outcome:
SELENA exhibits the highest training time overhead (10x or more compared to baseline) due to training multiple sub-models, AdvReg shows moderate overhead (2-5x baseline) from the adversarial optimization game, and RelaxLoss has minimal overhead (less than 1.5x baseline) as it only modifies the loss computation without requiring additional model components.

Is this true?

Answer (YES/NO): NO